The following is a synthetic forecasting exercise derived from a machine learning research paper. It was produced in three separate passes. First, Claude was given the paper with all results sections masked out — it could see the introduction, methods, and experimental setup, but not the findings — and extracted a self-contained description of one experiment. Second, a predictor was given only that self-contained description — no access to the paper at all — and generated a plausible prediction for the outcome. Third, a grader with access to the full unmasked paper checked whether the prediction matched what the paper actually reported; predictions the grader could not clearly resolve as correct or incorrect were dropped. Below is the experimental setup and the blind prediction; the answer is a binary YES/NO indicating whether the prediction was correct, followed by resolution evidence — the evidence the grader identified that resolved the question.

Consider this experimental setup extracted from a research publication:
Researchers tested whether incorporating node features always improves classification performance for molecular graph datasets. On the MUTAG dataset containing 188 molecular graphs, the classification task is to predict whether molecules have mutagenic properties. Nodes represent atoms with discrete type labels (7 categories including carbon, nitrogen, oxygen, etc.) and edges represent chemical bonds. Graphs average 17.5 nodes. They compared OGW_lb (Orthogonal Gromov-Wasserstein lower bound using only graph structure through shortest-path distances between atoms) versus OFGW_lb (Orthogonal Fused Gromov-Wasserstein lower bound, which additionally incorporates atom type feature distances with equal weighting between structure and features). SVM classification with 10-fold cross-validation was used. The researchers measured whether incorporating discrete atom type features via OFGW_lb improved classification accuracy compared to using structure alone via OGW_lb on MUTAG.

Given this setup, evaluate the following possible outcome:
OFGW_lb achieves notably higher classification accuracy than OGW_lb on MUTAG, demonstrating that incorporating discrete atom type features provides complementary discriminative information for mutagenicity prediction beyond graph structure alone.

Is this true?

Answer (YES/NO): NO